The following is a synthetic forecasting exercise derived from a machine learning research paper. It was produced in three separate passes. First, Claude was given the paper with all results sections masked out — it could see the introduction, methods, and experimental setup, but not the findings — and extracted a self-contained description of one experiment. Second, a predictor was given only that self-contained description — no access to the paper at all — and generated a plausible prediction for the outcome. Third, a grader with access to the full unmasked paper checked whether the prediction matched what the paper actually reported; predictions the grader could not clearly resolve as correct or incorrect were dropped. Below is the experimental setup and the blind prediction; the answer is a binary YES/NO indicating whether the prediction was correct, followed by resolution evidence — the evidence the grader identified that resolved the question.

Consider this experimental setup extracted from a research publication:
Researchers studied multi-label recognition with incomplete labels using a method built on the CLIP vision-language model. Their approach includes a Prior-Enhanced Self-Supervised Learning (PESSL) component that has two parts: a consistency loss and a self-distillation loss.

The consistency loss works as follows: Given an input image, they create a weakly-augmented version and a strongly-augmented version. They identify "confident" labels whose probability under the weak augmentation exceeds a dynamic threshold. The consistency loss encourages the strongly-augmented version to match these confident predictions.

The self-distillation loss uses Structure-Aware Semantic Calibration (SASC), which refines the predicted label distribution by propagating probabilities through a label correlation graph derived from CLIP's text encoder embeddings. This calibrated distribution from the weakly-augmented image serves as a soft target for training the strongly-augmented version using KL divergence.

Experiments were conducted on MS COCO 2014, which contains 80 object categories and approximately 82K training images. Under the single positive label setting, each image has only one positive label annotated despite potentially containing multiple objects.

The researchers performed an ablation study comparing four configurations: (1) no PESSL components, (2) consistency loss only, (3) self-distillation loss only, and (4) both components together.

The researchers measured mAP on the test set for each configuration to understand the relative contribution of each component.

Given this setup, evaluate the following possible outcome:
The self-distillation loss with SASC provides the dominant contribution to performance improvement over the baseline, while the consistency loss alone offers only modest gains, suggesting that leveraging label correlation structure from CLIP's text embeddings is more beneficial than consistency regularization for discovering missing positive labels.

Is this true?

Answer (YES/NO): NO